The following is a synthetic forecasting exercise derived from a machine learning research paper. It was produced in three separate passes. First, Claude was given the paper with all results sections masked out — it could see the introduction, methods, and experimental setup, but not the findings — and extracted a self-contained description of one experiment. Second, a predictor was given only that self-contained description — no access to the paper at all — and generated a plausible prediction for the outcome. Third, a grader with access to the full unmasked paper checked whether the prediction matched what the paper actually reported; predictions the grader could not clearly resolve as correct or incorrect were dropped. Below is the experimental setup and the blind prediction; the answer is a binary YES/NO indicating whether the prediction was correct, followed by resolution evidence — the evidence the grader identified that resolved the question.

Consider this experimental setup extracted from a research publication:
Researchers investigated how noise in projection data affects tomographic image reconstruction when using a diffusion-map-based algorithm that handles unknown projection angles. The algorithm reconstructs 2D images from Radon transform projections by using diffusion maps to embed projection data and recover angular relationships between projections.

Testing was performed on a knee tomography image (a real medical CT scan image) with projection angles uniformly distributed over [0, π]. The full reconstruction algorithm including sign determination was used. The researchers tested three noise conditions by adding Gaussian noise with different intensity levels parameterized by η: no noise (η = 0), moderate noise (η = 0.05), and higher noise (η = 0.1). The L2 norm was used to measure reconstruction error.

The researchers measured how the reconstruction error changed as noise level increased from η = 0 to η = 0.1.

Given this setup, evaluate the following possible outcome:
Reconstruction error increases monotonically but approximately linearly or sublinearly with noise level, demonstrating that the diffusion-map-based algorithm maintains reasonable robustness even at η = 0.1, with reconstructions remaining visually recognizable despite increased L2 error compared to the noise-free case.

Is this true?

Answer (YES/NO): YES